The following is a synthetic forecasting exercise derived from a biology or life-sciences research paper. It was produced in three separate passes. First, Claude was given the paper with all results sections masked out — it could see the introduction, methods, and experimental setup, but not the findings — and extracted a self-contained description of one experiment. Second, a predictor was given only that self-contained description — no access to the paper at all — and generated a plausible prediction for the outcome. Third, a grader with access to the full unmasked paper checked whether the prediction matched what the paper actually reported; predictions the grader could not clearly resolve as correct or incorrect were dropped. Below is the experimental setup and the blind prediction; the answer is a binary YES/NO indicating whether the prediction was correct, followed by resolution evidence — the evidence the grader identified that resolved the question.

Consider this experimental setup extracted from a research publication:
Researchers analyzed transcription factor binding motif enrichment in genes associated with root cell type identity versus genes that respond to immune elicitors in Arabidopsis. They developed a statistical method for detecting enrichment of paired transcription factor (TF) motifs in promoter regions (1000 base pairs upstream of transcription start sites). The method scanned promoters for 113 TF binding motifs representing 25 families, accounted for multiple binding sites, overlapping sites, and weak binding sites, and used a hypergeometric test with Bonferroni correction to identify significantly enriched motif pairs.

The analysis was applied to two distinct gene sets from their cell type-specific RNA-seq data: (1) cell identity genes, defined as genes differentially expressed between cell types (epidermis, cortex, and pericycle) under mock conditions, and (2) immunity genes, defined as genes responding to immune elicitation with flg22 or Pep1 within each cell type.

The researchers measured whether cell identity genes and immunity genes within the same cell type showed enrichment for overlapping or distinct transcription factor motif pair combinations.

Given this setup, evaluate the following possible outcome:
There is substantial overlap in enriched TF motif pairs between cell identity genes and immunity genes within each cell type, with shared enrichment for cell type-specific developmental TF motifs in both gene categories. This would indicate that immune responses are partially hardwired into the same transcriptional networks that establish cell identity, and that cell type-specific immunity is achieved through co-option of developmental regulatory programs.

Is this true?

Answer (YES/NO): NO